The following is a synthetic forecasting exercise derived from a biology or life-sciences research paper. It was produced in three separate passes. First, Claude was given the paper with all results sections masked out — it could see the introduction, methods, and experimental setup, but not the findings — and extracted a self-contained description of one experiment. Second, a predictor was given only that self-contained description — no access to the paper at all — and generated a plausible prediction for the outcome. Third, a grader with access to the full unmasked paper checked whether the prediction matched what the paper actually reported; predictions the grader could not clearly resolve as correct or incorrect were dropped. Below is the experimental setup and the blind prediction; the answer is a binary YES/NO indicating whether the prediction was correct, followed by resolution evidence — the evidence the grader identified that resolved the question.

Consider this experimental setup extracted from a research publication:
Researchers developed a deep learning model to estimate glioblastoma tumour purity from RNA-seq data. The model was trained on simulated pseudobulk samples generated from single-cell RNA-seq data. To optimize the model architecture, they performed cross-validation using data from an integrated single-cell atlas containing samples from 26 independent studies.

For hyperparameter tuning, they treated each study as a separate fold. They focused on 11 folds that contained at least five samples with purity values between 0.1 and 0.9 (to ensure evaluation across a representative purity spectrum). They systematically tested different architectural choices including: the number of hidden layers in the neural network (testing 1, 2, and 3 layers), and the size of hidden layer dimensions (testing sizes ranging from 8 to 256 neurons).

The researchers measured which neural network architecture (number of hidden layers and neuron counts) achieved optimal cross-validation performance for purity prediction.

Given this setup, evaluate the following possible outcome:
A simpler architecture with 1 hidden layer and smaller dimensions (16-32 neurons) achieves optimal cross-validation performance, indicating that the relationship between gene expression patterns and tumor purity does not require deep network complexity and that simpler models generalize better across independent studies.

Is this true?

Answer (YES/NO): NO